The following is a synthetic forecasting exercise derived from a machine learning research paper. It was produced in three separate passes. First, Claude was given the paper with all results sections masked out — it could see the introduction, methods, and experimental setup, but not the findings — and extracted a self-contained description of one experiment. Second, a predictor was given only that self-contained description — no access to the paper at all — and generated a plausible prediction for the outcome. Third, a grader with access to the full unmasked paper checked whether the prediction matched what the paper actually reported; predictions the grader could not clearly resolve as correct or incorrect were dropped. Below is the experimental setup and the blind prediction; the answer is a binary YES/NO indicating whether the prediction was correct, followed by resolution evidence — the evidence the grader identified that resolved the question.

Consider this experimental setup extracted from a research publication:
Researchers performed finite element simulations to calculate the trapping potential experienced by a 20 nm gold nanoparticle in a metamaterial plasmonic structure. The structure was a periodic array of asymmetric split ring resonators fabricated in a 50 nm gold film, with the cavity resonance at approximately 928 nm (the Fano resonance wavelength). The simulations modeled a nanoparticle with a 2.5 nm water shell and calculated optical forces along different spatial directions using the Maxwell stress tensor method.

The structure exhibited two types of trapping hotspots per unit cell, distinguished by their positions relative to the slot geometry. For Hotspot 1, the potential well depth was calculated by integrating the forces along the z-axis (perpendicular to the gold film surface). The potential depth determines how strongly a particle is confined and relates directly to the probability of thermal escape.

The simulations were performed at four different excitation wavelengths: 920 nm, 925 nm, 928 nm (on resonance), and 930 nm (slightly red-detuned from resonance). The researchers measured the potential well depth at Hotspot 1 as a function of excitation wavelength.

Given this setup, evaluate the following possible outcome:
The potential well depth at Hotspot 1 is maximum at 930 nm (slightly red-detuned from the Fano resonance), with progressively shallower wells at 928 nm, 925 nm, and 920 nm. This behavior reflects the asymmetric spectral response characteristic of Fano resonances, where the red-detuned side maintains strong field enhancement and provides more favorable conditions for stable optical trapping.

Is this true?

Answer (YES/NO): YES